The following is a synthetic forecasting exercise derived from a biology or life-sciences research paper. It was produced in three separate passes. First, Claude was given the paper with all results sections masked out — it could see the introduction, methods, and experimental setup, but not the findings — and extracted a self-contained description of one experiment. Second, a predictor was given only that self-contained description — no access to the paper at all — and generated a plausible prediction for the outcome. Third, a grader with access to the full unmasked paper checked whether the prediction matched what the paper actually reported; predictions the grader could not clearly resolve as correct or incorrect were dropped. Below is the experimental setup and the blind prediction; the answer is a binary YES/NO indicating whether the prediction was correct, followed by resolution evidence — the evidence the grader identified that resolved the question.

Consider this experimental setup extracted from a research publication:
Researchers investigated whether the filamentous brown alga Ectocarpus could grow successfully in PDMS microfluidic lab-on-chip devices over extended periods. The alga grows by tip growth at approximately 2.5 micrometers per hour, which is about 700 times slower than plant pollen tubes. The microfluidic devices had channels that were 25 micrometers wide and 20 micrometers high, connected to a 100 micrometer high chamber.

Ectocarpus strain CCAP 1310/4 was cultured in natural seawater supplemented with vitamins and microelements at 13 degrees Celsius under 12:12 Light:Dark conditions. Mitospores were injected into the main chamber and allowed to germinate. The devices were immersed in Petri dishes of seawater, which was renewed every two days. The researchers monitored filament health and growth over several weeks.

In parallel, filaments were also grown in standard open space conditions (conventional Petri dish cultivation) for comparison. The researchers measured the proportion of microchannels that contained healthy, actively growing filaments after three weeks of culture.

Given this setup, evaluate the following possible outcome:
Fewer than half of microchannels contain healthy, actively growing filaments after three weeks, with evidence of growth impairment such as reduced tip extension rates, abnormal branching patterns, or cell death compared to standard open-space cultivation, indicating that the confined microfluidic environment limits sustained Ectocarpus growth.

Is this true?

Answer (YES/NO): NO